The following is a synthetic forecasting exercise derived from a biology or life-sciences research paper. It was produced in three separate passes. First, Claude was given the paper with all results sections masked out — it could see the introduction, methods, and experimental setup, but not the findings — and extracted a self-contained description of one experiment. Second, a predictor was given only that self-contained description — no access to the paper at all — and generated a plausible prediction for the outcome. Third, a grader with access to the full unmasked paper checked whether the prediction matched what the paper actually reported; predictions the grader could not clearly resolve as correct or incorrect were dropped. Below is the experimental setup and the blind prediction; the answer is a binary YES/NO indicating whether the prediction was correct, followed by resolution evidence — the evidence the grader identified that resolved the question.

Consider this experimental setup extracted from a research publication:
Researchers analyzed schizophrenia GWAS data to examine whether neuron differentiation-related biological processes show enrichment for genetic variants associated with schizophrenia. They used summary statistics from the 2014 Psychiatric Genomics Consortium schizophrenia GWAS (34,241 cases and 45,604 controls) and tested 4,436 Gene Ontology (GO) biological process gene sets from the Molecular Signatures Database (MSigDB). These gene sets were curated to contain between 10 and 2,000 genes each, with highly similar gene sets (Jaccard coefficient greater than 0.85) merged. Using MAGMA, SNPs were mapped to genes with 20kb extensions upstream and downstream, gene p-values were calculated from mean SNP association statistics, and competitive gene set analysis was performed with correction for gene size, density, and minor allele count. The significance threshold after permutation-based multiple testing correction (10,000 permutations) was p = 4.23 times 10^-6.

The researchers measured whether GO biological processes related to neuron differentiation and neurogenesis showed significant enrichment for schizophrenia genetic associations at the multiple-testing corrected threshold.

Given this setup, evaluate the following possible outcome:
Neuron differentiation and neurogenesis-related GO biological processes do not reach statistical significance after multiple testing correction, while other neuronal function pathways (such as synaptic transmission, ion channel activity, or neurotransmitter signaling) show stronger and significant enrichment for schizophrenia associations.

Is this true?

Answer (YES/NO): NO